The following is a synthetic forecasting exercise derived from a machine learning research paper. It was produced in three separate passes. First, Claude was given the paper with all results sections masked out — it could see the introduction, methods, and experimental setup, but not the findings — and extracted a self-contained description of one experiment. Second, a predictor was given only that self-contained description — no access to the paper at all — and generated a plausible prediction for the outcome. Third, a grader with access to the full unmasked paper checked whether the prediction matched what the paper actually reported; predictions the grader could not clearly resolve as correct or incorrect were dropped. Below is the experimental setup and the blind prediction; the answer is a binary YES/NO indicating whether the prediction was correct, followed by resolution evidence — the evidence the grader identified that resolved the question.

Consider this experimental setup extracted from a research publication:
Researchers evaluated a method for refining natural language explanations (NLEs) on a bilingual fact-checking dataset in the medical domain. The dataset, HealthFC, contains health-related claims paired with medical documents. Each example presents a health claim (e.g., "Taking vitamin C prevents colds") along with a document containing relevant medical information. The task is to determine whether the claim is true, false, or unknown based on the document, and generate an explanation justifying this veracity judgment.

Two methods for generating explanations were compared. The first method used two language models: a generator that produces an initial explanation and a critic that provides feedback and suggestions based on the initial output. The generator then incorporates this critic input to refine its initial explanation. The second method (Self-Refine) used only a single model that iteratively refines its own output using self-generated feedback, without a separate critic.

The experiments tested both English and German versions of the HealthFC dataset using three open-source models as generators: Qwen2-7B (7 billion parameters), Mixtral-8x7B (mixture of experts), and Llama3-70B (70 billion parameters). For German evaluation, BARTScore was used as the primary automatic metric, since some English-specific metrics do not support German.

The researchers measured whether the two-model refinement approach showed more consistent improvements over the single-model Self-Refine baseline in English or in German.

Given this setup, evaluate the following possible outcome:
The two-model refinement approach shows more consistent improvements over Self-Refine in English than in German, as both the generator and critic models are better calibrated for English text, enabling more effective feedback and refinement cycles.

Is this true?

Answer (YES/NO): NO